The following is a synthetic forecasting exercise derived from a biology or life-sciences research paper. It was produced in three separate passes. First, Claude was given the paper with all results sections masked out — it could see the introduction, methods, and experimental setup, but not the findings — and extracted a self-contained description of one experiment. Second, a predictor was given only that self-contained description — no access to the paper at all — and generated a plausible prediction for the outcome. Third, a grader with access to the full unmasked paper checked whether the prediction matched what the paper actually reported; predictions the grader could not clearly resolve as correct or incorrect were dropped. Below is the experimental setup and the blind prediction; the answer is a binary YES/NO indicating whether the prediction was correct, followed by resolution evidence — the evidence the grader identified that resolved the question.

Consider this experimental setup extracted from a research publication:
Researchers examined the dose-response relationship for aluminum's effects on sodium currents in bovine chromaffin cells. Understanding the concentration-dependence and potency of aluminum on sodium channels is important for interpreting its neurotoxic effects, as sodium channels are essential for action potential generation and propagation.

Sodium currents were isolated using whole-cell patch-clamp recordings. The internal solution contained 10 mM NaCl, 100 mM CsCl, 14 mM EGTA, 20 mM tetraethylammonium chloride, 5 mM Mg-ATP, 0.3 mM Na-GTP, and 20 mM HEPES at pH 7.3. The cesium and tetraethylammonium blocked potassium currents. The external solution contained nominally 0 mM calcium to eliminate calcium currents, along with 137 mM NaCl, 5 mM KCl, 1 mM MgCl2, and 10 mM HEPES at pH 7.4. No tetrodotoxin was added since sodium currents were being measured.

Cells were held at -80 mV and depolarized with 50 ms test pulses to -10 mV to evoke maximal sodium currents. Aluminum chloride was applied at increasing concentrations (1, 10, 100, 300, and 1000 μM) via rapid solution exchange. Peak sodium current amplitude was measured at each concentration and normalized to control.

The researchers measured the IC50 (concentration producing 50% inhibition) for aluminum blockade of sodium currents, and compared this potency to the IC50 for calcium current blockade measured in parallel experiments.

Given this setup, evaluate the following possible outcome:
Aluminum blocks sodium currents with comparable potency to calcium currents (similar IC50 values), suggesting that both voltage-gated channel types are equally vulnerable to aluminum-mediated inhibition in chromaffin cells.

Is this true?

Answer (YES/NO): NO